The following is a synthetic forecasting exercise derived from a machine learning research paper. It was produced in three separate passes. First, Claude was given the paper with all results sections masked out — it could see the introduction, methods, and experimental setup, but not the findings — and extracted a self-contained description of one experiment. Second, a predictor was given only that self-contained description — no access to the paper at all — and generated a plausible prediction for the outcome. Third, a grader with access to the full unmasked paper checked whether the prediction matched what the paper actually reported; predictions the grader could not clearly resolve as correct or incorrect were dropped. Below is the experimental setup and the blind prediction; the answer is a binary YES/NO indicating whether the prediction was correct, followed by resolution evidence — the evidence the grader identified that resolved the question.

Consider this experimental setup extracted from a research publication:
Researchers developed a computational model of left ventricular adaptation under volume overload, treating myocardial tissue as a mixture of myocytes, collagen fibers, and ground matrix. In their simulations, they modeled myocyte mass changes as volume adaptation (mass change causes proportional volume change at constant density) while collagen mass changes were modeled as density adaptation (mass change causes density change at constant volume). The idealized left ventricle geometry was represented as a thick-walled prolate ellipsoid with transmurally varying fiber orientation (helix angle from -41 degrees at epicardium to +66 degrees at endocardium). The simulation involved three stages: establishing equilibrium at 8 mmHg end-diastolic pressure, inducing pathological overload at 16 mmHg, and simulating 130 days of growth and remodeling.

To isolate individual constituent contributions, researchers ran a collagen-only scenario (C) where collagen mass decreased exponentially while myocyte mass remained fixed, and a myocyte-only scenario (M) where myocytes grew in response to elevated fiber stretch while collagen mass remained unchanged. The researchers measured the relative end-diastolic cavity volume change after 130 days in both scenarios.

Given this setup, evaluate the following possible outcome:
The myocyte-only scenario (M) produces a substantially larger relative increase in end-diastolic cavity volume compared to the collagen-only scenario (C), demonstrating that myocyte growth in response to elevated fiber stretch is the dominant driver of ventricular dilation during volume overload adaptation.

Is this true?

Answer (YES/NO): YES